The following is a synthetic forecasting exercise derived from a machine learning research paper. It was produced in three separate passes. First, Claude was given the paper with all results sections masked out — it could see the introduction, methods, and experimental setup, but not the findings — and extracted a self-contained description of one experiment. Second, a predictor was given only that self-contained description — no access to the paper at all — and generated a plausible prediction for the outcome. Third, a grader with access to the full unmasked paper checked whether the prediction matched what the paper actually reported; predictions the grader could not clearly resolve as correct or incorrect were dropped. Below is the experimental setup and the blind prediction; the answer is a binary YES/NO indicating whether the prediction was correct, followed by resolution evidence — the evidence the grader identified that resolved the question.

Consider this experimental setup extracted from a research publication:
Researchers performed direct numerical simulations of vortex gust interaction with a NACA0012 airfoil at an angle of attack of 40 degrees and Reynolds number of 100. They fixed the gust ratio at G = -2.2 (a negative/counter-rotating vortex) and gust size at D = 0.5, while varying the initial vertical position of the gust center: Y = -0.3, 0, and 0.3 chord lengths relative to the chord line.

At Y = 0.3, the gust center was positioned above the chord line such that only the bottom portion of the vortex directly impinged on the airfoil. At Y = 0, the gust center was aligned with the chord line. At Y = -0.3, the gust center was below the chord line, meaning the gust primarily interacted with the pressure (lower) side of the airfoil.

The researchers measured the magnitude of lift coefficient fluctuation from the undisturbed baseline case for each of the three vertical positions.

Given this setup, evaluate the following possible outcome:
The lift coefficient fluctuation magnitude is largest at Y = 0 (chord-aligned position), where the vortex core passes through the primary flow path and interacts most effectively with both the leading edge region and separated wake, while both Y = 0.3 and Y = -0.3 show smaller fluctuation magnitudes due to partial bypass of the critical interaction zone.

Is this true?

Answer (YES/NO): NO